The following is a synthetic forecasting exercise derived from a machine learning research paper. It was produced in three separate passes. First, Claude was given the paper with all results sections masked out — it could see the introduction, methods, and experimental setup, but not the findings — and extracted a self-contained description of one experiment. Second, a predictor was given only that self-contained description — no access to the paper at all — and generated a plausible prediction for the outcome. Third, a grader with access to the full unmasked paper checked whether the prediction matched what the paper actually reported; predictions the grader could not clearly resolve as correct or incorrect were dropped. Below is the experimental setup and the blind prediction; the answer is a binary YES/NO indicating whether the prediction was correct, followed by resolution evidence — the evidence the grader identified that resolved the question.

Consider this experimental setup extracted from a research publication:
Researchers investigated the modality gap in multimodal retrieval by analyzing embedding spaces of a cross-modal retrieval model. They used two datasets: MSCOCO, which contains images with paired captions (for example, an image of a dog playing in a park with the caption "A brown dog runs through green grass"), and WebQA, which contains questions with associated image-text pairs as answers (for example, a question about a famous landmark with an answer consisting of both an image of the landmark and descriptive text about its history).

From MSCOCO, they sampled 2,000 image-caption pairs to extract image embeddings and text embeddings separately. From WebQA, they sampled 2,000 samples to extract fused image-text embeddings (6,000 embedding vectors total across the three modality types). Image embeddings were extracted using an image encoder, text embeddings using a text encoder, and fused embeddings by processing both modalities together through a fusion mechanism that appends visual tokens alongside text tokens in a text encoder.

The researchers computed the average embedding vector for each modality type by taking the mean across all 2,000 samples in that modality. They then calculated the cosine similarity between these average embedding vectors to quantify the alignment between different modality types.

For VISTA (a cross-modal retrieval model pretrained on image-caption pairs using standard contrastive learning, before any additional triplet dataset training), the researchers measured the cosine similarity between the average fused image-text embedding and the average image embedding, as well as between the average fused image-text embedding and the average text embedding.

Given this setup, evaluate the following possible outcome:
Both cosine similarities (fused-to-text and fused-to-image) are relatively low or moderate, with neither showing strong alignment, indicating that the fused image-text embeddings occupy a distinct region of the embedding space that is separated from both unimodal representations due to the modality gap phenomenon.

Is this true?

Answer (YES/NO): YES